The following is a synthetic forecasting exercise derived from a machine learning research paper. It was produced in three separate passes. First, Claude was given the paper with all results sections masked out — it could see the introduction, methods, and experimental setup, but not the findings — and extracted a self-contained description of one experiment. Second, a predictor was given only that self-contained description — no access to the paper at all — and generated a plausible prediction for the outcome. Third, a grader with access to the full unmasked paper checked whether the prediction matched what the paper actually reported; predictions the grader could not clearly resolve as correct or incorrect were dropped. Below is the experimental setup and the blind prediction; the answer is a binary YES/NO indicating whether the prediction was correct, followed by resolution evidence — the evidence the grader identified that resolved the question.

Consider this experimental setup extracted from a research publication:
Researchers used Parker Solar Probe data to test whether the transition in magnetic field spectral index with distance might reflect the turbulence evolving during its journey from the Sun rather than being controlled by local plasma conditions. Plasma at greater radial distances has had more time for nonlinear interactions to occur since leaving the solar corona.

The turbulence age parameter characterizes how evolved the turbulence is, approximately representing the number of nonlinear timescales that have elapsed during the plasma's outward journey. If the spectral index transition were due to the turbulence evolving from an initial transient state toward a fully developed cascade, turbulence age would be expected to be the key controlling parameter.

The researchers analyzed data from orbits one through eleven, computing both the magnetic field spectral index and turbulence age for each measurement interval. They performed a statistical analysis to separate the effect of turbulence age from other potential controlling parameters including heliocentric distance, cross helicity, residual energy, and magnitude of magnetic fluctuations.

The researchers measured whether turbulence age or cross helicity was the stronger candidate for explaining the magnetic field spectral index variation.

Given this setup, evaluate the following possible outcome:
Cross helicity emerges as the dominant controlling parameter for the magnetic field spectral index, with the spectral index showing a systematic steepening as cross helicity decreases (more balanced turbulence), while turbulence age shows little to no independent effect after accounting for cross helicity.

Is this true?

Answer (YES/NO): YES